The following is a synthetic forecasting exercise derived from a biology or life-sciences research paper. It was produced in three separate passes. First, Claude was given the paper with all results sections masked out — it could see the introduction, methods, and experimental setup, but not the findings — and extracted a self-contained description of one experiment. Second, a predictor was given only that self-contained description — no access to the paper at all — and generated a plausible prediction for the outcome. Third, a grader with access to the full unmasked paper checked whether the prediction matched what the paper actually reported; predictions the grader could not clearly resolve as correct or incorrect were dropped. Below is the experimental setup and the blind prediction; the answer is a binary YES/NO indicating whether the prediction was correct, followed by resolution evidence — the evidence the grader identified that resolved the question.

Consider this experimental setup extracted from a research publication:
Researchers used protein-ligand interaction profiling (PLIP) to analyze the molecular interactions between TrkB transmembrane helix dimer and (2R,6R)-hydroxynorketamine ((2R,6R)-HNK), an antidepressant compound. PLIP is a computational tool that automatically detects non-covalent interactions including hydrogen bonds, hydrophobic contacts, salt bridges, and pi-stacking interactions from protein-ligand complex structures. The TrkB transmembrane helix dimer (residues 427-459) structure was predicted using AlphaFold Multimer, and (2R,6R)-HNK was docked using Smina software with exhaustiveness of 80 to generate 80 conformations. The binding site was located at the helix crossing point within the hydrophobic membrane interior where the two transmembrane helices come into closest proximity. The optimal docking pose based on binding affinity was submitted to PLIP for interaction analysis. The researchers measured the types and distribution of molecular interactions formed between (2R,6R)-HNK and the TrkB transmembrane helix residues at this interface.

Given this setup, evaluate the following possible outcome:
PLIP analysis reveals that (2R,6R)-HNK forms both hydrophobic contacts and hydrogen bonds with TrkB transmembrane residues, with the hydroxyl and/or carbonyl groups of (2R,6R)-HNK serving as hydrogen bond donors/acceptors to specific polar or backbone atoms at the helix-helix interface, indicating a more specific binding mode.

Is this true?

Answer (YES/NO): YES